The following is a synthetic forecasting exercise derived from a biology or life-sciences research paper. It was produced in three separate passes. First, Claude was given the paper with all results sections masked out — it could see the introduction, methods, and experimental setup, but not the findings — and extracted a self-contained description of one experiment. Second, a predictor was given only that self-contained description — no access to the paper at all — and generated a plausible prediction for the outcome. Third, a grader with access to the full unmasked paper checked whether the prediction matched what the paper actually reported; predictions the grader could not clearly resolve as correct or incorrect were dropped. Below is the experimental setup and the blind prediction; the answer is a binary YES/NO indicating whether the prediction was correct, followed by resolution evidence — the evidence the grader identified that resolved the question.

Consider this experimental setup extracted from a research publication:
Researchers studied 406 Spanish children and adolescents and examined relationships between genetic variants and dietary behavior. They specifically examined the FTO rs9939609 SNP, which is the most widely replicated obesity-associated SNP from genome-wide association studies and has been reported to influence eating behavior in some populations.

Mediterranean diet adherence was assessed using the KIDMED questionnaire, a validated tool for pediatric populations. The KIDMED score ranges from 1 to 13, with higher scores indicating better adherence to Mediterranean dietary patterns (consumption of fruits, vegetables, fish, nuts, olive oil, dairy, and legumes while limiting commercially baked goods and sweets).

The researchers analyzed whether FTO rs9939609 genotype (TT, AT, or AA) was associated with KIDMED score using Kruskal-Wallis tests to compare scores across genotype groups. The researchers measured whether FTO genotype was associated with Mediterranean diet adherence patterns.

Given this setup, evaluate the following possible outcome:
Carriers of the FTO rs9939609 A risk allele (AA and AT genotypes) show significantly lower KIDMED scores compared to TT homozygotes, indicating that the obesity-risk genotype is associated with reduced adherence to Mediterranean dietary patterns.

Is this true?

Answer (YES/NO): YES